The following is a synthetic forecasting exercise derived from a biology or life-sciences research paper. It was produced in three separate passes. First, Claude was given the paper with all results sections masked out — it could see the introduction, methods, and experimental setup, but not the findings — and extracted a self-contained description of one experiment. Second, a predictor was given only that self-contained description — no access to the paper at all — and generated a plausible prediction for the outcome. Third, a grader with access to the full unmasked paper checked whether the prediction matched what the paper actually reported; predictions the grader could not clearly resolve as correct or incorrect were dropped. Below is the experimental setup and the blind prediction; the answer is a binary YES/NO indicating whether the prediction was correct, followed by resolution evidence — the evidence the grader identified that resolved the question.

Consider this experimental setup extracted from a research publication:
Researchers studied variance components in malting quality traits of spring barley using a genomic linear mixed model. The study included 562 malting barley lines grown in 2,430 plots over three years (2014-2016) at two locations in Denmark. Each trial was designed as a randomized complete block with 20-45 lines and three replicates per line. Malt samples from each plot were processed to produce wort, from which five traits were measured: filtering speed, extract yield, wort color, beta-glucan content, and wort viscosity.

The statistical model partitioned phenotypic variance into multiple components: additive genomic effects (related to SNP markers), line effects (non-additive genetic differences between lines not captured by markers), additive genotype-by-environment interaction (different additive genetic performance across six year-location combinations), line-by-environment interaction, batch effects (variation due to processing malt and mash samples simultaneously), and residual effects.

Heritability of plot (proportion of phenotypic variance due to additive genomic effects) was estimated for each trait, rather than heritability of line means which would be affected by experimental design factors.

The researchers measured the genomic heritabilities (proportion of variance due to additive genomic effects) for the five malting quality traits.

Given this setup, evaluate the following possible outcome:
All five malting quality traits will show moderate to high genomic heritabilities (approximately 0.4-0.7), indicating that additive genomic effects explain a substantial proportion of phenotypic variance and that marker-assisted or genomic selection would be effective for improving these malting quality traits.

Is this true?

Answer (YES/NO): NO